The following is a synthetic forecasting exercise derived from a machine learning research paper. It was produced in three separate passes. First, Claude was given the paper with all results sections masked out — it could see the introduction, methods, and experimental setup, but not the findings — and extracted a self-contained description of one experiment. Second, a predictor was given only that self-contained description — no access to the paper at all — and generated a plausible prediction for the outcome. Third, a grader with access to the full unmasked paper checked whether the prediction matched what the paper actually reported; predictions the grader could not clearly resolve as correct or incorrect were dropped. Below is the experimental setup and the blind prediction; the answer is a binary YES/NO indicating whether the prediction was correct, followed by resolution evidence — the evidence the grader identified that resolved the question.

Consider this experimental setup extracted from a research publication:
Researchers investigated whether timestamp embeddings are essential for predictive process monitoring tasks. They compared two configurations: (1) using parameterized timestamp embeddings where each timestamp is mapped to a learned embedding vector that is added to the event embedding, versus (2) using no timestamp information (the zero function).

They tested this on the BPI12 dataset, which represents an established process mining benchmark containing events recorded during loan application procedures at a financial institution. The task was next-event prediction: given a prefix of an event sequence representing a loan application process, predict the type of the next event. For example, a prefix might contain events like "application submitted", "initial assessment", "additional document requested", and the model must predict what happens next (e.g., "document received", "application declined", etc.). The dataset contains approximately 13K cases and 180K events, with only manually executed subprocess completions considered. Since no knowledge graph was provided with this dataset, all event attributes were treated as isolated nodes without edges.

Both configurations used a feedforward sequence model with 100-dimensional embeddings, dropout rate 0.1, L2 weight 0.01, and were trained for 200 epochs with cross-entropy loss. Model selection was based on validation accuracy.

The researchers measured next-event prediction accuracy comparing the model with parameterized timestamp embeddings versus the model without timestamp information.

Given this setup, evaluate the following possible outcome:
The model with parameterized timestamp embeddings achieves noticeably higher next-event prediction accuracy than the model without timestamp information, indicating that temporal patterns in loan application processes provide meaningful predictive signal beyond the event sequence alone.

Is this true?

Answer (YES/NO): NO